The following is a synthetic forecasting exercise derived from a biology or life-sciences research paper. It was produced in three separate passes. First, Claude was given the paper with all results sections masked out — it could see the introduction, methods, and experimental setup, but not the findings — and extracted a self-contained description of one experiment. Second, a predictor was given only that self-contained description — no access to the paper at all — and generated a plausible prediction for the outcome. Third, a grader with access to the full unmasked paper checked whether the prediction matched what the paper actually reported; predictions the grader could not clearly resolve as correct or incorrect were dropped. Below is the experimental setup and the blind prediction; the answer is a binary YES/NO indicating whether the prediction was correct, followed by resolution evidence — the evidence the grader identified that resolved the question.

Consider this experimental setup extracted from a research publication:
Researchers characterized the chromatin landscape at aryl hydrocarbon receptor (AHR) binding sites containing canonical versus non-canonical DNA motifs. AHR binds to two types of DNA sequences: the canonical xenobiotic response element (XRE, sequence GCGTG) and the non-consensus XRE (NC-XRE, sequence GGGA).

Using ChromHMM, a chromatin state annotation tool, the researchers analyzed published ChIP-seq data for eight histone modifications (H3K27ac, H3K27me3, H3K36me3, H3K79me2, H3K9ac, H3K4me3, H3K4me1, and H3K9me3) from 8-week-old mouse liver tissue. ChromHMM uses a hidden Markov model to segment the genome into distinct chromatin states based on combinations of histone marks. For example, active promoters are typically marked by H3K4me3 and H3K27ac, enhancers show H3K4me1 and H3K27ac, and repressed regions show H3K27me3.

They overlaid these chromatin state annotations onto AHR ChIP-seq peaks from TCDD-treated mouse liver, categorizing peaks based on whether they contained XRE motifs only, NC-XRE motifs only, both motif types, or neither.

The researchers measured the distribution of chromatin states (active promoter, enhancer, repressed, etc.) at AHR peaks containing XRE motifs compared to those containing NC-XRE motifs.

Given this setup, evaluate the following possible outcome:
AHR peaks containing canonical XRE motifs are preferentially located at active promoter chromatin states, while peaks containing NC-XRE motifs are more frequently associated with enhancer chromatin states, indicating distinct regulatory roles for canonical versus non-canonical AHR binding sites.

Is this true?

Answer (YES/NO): NO